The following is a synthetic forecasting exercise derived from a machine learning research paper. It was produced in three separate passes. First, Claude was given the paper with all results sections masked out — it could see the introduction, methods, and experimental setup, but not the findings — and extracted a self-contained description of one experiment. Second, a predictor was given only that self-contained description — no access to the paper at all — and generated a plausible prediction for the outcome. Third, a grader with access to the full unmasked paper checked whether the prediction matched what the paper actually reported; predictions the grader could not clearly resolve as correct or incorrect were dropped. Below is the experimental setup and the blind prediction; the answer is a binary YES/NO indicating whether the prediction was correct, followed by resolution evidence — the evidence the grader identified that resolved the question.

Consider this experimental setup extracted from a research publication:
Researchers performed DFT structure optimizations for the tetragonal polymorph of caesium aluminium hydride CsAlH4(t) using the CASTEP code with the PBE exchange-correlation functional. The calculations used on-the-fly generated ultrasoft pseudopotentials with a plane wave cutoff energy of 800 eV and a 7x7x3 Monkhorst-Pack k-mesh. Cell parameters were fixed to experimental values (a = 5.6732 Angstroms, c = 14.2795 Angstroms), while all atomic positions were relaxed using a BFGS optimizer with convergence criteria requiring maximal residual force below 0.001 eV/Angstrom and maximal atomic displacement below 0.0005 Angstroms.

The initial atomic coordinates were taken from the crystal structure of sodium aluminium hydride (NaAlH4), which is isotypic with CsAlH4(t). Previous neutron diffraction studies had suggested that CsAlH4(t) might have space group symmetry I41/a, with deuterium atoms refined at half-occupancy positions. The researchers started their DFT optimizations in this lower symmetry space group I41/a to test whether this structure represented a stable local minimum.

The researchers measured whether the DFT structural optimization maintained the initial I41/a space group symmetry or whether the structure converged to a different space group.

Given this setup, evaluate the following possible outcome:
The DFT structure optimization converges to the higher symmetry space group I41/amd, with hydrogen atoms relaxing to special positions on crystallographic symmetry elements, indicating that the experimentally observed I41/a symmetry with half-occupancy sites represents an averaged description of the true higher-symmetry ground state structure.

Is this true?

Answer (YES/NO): YES